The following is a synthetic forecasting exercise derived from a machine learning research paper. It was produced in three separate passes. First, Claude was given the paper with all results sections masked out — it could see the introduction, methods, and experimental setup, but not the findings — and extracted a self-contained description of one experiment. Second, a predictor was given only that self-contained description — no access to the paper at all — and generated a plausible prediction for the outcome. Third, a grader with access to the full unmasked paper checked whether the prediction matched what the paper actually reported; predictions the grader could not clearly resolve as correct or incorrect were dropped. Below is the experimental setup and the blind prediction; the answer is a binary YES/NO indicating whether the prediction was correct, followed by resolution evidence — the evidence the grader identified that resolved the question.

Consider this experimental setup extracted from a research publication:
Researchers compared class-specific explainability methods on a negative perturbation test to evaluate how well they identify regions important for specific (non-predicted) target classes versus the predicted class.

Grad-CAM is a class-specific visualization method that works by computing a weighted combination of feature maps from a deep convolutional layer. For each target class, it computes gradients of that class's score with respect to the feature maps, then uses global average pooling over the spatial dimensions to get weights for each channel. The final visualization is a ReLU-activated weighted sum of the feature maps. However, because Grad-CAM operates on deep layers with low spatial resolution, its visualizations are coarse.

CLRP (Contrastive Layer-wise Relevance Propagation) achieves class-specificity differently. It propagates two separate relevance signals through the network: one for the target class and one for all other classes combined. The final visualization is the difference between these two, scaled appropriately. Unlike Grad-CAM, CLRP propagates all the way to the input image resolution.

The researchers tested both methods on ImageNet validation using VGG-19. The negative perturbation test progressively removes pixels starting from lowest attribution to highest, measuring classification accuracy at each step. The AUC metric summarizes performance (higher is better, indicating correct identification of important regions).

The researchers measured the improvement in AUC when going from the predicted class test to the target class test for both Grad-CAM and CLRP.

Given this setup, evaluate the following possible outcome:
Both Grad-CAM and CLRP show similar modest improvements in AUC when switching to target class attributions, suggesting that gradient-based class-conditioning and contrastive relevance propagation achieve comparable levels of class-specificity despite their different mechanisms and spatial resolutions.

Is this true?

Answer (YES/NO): YES